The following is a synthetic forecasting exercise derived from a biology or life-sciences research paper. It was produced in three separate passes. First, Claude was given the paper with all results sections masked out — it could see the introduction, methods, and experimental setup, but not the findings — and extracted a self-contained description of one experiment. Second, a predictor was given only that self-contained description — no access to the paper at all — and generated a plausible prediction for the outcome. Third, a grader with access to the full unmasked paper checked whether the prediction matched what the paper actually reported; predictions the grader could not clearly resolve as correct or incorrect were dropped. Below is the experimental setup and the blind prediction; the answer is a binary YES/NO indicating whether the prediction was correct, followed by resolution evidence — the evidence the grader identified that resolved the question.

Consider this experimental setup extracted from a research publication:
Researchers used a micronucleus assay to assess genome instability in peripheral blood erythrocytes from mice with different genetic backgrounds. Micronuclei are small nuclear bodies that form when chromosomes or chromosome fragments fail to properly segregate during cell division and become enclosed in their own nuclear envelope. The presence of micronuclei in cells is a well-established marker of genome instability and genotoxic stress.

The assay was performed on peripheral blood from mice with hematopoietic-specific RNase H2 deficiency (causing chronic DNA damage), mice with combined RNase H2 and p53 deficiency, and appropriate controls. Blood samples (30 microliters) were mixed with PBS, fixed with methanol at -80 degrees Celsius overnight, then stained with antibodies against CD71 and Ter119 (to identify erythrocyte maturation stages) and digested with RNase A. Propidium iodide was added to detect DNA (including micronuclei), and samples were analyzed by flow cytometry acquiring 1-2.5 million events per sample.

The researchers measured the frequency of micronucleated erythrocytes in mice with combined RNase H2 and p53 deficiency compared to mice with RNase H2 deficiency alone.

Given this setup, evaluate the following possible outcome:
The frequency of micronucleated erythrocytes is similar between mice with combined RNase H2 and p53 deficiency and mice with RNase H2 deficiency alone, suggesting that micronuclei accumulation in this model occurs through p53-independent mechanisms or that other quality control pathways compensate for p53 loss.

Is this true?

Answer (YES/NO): YES